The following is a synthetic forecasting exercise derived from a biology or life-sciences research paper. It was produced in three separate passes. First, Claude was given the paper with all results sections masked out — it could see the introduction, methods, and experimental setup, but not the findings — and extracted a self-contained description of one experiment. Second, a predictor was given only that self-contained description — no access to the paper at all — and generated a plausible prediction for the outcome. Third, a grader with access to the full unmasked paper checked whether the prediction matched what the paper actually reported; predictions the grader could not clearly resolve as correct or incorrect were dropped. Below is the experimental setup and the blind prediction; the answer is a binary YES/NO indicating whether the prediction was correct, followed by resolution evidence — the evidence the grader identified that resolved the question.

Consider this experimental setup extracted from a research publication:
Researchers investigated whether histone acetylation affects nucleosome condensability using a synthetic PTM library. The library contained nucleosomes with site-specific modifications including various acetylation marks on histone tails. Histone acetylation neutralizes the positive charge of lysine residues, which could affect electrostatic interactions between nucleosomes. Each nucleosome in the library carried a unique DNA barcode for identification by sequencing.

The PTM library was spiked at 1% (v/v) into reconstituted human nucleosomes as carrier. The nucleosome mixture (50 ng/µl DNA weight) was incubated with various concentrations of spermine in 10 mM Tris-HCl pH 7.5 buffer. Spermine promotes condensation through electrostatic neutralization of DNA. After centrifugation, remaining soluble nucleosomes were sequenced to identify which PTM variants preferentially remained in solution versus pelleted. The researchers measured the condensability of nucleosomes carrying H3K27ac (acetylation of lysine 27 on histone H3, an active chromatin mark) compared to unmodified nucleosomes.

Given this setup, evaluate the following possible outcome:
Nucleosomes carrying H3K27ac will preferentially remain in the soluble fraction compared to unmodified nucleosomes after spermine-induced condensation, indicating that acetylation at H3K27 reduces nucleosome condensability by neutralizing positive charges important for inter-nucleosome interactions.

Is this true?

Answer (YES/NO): YES